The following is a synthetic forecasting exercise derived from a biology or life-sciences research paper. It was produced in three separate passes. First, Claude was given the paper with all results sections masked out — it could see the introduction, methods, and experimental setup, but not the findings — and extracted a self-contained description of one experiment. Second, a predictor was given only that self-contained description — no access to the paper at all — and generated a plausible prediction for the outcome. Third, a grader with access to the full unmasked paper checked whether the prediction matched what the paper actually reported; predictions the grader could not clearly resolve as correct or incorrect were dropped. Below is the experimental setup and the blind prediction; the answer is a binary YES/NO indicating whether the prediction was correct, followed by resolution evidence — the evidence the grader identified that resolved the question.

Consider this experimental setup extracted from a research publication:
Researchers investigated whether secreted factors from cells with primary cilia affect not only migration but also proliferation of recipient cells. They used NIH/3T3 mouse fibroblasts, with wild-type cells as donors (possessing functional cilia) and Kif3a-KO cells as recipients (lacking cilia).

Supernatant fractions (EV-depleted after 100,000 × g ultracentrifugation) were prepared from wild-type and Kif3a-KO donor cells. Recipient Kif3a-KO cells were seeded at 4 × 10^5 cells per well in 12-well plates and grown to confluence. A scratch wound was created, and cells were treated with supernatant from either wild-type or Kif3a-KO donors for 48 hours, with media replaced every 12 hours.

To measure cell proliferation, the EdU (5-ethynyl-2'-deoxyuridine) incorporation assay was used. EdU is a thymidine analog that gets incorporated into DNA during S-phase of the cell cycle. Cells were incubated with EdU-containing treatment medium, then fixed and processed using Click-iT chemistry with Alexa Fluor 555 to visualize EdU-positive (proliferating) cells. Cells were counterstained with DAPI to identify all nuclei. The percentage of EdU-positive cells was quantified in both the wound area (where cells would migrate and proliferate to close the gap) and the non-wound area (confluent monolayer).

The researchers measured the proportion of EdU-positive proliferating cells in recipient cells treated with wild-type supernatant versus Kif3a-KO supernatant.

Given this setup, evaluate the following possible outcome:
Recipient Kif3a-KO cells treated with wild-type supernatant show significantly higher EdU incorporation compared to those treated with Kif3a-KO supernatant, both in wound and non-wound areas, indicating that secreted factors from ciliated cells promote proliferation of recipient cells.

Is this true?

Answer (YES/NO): NO